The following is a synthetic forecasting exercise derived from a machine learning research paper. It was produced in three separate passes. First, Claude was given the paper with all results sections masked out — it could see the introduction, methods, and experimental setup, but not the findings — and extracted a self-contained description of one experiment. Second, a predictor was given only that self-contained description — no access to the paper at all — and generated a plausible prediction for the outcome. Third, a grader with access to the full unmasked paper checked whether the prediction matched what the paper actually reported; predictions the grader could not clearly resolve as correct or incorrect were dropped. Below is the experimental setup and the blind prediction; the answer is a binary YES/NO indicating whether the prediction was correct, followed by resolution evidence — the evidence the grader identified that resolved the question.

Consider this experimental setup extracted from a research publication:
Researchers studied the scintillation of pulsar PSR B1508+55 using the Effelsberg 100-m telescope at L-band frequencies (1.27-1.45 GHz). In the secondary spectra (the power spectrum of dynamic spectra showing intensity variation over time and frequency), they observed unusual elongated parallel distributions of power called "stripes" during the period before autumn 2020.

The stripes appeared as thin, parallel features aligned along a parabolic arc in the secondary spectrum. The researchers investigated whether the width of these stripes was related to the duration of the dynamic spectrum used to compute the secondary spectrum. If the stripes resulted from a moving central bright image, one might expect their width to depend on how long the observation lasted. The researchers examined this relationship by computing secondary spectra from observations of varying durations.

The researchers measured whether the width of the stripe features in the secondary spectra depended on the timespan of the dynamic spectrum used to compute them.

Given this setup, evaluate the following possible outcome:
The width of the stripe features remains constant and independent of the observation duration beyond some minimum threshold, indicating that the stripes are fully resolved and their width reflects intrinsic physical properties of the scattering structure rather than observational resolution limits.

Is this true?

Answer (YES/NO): YES